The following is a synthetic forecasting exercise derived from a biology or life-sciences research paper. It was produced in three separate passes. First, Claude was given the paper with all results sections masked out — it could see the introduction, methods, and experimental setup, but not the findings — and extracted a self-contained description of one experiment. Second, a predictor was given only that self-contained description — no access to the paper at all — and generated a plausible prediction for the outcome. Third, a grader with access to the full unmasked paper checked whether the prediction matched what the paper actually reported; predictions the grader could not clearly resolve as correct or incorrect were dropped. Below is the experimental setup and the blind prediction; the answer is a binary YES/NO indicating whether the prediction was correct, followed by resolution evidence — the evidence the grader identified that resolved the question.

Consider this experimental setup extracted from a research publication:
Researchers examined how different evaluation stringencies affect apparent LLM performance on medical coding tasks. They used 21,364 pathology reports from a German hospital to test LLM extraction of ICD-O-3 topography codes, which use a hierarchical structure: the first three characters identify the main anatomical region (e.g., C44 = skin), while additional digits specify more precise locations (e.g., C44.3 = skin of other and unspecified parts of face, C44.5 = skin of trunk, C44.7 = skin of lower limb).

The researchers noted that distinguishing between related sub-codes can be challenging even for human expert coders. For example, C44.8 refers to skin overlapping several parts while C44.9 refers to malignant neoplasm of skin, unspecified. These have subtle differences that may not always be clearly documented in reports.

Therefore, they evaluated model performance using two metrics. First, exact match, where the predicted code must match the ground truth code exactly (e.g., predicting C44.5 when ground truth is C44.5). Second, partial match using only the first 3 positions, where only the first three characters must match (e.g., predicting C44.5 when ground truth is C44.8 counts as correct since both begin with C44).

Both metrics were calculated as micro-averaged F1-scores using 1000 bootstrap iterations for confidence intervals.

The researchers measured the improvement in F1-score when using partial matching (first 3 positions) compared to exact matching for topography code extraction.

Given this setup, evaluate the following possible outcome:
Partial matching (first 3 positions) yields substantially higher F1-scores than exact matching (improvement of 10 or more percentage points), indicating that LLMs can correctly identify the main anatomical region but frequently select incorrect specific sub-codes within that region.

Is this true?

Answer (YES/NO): YES